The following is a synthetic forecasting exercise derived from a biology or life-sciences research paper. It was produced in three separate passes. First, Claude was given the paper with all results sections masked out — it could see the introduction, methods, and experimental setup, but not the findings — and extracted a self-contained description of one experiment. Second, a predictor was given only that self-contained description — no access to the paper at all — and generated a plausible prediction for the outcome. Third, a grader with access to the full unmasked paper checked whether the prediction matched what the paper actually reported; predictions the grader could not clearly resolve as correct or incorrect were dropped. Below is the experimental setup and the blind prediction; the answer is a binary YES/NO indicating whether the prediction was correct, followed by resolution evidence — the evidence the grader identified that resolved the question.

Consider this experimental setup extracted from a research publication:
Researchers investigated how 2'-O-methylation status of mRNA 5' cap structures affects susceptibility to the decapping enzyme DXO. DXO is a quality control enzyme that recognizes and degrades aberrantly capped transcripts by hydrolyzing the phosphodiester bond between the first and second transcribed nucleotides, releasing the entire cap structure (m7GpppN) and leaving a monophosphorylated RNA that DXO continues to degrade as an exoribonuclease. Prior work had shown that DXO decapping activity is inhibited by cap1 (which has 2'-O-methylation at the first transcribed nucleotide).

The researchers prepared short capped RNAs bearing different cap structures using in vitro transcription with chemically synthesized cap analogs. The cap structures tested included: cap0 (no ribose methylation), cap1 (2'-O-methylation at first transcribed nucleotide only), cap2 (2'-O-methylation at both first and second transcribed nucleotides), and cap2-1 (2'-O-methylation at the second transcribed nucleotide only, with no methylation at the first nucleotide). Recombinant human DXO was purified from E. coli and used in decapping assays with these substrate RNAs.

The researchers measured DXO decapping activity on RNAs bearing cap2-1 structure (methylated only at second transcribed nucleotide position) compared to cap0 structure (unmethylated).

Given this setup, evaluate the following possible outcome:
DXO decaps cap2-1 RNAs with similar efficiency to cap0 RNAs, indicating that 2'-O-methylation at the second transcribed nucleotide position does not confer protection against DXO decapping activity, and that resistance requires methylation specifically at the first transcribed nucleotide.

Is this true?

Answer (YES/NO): YES